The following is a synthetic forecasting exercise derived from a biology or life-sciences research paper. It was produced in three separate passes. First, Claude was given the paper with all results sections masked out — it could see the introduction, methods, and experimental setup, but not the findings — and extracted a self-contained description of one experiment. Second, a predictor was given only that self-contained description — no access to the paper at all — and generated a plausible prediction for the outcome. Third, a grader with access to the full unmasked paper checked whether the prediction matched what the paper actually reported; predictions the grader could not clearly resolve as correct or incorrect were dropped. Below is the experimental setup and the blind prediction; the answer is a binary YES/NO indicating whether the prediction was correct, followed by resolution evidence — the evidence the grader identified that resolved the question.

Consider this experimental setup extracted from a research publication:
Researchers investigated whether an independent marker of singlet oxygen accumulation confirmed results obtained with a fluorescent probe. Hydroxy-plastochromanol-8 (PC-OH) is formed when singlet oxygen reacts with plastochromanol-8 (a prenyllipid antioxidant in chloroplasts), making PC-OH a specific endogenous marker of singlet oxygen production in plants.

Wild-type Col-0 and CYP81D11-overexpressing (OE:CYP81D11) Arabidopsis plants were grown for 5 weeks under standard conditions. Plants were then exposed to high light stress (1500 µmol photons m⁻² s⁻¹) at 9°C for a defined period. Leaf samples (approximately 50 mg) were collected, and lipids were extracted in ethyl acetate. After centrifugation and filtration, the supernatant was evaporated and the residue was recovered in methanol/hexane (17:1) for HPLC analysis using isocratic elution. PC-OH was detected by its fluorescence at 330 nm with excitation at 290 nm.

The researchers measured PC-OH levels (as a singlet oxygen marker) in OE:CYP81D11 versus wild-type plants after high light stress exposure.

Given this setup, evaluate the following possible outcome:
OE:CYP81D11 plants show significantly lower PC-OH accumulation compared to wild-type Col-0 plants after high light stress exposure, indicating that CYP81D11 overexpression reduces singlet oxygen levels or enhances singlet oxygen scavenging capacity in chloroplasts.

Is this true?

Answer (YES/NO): YES